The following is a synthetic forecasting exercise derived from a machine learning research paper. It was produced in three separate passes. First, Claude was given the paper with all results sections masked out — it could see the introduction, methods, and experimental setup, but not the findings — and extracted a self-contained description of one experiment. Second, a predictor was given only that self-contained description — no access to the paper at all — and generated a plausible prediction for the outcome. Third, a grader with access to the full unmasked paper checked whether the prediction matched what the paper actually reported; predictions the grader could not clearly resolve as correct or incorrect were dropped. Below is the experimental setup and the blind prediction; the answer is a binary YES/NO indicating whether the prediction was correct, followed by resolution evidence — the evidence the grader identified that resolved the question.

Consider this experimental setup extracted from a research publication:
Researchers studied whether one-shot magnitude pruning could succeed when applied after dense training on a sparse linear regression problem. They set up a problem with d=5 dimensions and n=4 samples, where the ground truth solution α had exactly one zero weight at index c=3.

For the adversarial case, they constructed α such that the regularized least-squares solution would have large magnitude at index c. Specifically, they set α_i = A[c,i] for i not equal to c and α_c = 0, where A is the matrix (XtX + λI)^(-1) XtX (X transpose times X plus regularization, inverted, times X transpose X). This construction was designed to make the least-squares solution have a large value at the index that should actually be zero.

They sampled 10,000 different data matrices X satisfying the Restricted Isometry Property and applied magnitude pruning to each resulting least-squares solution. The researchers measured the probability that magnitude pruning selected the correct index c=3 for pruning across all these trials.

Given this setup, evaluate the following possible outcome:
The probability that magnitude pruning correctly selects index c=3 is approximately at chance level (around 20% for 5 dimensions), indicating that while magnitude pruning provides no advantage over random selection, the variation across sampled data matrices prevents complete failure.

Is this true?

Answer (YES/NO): NO